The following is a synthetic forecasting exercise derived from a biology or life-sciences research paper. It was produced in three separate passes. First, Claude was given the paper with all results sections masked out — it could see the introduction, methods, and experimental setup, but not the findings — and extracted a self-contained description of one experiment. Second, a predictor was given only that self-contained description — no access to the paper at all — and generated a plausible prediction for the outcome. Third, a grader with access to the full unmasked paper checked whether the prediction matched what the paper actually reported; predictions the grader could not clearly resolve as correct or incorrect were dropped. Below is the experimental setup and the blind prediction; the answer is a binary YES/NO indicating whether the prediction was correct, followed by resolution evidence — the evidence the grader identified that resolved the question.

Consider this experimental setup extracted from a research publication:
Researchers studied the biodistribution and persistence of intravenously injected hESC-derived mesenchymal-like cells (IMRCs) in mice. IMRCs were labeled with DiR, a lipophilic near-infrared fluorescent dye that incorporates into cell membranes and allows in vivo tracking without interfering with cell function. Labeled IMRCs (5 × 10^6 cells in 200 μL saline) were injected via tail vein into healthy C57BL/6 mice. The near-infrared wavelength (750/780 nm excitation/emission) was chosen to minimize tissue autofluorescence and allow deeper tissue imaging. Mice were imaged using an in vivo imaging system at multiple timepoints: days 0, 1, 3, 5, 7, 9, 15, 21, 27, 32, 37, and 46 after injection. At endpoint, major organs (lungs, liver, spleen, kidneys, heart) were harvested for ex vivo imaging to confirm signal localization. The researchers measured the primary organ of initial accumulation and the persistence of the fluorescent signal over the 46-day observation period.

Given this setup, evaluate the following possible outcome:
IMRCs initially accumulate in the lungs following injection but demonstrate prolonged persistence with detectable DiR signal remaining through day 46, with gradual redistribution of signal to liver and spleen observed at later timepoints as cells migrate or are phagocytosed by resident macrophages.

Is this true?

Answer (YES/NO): NO